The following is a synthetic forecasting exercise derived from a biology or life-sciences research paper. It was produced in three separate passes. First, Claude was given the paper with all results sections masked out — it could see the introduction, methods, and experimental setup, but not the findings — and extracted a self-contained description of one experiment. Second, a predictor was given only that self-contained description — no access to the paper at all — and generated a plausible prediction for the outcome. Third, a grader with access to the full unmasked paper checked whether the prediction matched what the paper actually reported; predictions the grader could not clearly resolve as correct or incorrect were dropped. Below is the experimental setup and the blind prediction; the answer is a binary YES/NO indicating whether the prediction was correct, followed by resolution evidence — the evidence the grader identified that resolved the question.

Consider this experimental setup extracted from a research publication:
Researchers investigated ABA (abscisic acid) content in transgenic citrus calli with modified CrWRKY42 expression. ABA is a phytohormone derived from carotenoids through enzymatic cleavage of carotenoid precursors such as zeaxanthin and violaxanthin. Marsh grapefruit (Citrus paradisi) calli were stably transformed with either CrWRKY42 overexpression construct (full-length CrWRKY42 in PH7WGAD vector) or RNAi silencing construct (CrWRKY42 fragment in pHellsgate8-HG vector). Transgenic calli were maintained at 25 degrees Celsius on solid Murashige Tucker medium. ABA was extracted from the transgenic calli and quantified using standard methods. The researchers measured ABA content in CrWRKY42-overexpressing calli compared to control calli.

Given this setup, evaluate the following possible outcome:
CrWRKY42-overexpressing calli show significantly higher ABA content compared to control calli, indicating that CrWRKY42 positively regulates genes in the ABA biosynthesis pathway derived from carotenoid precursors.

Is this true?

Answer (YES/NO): YES